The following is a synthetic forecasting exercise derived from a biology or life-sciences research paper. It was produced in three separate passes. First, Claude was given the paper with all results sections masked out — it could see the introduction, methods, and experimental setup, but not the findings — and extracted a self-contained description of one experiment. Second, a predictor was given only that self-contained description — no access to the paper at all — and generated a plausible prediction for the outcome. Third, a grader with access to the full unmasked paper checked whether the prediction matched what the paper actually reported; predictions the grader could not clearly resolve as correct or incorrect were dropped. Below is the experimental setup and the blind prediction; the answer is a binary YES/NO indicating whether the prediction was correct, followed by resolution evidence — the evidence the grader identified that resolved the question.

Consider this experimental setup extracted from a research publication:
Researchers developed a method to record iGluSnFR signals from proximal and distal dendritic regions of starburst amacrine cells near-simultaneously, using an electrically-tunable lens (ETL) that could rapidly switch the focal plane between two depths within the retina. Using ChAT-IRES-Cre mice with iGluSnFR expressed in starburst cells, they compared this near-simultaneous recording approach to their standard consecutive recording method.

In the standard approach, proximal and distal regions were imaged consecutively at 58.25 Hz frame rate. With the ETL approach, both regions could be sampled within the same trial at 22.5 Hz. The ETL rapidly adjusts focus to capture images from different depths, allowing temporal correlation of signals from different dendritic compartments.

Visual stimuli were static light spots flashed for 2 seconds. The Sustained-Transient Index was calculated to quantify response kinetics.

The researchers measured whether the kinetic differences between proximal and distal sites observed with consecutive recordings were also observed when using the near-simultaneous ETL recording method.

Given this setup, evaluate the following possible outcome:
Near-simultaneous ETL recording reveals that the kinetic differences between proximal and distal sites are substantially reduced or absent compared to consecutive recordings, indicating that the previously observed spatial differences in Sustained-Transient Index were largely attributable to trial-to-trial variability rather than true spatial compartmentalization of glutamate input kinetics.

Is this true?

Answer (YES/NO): NO